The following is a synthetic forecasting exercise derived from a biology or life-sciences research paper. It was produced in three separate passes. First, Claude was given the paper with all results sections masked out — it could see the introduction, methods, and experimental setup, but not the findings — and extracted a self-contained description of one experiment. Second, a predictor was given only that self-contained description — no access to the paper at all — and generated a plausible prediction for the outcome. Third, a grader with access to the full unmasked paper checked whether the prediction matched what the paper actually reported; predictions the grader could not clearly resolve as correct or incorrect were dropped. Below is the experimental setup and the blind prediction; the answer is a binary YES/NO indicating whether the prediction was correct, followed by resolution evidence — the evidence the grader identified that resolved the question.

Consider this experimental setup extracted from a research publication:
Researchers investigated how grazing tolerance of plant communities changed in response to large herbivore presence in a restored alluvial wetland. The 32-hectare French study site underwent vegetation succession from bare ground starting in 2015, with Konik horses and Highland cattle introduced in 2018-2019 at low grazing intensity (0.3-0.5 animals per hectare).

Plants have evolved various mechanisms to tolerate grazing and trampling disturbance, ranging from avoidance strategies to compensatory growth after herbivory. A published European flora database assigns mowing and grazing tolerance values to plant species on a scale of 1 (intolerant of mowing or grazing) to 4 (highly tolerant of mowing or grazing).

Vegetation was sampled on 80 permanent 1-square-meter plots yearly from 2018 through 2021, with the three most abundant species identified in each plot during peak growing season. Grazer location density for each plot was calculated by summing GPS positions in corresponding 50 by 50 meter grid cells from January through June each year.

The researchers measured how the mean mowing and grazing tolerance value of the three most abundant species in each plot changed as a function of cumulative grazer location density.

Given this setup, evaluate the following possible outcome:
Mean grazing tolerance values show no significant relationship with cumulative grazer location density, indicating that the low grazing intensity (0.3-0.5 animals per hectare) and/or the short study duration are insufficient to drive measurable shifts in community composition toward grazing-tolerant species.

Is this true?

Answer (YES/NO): NO